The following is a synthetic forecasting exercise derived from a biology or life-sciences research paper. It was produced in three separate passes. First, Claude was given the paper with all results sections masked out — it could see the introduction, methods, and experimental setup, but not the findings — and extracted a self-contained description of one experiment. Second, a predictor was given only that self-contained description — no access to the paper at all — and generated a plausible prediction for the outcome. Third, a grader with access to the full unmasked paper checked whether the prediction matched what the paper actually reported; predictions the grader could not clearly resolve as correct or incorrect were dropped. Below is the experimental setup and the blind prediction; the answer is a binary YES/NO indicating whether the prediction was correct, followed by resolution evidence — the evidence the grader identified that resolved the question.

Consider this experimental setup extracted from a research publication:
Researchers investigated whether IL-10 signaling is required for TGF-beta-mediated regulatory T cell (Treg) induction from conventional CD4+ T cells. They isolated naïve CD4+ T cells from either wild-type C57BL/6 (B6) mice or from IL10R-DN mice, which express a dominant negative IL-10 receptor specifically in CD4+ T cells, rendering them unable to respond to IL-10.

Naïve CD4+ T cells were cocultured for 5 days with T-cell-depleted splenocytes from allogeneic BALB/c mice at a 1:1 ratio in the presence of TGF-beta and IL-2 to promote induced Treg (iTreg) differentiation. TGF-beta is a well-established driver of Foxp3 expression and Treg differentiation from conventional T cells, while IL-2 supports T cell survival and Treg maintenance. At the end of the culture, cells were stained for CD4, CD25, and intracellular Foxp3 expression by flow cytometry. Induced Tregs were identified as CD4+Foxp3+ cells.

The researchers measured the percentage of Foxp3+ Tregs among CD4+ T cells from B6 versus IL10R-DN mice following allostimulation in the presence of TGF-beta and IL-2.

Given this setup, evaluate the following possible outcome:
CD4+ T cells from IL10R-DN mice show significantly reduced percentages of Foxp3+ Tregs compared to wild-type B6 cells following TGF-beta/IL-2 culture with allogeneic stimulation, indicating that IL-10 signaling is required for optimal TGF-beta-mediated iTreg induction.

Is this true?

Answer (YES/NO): NO